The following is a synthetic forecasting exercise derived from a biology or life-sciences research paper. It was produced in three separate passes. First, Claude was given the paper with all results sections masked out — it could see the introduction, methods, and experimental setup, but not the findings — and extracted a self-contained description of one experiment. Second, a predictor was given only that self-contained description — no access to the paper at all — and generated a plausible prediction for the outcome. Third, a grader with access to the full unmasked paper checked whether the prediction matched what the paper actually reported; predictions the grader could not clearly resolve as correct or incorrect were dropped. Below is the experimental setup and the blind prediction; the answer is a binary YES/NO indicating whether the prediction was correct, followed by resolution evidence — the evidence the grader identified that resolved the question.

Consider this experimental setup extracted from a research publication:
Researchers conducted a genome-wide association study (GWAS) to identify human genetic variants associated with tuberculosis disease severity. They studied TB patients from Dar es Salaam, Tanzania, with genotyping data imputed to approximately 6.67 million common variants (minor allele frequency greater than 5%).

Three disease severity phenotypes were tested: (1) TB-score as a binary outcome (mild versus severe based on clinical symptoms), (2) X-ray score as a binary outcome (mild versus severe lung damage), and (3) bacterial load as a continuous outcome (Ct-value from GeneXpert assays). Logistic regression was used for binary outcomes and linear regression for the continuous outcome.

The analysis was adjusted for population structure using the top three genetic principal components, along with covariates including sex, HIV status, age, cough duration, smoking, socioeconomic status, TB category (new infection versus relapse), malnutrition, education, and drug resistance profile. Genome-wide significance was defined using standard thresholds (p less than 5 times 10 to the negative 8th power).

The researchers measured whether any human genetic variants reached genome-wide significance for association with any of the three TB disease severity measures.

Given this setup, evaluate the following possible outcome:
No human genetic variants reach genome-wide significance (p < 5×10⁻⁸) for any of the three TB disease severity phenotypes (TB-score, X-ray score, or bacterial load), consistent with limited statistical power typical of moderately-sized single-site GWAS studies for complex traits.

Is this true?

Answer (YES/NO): YES